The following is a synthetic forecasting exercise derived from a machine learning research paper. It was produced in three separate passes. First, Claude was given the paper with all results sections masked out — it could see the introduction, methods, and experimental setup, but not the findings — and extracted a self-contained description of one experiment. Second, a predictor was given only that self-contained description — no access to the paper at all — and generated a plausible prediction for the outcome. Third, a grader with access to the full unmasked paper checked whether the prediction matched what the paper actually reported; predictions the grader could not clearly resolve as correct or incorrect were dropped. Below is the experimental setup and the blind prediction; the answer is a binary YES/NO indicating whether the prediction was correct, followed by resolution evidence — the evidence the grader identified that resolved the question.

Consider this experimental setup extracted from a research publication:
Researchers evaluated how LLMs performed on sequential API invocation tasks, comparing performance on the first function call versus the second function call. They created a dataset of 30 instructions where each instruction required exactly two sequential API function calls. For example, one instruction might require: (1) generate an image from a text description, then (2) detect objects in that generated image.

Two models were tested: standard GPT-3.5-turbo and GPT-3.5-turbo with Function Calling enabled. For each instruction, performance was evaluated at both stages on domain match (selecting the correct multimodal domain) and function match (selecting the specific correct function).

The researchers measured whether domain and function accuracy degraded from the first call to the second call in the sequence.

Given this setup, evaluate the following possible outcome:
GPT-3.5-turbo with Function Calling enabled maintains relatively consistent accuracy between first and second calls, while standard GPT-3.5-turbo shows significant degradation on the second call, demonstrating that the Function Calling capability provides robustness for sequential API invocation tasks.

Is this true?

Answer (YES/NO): NO